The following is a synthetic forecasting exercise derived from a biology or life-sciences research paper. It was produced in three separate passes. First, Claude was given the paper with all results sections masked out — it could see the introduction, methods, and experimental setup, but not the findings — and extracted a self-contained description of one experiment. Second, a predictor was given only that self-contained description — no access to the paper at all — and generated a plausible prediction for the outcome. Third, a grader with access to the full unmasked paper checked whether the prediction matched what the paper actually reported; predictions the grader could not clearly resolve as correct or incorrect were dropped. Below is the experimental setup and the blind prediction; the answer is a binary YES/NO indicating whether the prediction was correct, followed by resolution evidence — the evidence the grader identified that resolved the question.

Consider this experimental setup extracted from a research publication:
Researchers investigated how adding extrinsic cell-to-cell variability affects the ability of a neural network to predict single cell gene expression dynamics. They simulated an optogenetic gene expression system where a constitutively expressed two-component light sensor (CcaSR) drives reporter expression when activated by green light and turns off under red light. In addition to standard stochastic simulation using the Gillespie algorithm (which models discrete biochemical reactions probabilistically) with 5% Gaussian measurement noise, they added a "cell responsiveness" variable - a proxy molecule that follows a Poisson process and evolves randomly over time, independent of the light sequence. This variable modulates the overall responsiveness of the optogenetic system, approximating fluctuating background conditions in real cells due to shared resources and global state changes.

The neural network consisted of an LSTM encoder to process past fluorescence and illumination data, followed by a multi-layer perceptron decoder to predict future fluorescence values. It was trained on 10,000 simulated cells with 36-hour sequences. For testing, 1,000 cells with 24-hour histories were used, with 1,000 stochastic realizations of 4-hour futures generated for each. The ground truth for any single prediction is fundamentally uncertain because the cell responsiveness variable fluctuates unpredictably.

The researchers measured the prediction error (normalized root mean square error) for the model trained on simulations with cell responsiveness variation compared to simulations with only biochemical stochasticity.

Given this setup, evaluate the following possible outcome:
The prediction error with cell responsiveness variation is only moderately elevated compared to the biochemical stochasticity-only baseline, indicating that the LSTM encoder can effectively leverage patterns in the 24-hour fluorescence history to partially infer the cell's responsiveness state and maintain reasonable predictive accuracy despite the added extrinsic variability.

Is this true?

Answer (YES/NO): NO